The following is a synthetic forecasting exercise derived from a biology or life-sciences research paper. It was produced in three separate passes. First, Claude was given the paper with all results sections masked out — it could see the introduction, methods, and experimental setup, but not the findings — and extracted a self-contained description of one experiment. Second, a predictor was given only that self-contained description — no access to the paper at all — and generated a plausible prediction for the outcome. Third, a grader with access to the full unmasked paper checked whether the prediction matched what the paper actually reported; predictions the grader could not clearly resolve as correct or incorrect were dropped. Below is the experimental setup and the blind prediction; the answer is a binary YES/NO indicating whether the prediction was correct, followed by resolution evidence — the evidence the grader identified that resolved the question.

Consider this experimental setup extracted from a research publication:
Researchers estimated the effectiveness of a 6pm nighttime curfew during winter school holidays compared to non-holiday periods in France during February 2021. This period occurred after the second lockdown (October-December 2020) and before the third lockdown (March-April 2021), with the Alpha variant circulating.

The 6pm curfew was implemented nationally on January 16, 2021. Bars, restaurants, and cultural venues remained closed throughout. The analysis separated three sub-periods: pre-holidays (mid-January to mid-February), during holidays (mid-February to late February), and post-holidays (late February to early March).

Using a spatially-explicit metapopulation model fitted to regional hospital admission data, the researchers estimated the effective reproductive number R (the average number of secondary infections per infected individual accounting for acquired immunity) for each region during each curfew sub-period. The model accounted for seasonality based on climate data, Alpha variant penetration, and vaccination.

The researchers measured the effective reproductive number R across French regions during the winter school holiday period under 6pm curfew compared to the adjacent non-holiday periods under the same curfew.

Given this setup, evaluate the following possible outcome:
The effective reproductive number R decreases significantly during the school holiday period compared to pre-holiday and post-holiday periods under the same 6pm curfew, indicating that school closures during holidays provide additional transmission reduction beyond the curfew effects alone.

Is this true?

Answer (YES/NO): NO